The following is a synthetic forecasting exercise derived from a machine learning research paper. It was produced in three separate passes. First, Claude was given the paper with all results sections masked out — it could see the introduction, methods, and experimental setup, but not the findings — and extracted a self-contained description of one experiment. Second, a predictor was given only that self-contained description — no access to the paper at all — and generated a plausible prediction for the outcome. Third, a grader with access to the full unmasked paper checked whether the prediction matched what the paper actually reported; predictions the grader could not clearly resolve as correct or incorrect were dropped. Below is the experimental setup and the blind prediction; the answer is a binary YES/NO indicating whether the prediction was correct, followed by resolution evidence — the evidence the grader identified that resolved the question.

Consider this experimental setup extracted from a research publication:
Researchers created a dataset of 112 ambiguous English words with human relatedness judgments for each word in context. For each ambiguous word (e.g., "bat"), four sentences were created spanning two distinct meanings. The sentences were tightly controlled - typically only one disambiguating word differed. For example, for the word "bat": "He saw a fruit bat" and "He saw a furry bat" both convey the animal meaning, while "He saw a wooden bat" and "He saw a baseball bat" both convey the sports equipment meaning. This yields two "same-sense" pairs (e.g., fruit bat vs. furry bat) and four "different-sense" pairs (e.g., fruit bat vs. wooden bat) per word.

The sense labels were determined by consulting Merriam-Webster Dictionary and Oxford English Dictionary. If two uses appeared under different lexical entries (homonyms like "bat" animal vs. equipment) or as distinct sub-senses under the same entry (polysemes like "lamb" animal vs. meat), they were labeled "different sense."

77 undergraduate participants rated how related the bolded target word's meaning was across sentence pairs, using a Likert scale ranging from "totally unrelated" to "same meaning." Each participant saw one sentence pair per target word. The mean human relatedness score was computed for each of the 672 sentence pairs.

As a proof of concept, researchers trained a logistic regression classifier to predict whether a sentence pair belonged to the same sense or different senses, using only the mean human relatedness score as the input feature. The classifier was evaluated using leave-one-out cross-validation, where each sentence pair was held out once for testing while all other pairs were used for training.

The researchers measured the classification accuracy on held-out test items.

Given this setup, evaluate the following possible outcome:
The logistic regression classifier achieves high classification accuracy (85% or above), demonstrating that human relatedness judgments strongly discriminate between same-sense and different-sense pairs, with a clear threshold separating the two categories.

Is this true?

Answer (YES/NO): YES